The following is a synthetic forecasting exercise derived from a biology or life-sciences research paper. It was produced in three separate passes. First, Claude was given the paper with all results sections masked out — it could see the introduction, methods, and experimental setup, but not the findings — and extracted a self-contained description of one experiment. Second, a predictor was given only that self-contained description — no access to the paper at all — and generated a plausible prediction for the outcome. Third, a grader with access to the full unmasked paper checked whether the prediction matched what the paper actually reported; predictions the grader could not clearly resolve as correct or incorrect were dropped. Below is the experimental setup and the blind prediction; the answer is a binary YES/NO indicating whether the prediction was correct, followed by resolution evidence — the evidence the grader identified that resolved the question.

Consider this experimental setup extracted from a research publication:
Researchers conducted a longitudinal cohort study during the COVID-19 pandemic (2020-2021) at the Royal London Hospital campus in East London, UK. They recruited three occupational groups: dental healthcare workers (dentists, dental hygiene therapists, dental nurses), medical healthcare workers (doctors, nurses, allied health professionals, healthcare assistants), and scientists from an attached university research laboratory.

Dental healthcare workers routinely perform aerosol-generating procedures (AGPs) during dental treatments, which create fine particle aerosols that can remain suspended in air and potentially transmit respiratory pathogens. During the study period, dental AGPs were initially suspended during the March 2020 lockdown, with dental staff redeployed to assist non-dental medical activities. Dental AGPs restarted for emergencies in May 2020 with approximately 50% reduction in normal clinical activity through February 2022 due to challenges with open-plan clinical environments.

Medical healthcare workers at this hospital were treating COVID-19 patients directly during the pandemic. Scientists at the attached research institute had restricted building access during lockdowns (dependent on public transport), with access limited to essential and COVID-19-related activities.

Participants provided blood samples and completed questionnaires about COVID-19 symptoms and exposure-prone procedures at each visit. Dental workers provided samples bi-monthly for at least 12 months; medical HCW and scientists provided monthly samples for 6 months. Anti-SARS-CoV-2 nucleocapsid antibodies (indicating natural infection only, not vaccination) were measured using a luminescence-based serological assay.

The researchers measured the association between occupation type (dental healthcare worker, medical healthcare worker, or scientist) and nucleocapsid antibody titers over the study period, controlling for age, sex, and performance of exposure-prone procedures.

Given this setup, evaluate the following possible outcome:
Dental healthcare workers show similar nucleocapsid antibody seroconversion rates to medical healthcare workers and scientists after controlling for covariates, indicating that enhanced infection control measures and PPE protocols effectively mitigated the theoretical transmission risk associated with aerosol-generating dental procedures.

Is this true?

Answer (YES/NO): NO